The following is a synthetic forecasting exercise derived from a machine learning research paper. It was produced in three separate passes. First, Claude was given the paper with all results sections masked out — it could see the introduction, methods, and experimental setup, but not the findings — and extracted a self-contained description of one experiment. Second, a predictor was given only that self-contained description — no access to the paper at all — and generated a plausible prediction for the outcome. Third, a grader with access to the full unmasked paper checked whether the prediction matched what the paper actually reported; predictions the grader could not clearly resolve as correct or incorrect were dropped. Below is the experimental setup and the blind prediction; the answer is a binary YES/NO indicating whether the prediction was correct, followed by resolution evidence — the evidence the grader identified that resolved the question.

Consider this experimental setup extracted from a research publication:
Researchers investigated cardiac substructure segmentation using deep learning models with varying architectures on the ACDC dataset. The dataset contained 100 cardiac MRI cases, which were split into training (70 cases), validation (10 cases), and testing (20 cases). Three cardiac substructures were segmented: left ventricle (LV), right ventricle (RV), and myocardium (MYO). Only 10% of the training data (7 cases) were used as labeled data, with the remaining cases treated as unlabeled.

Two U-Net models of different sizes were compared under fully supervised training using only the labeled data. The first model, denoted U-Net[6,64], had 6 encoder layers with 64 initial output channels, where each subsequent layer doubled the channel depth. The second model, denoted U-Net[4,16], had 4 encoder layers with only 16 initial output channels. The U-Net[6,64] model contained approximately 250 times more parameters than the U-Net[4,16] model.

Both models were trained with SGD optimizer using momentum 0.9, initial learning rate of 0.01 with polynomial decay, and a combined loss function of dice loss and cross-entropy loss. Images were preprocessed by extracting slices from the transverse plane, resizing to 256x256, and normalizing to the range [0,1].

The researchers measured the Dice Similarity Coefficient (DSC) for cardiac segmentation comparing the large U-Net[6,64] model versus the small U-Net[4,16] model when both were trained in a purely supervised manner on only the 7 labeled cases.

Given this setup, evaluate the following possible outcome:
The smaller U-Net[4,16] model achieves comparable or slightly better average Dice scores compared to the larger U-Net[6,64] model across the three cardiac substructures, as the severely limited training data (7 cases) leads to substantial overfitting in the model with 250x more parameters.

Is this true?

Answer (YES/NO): NO